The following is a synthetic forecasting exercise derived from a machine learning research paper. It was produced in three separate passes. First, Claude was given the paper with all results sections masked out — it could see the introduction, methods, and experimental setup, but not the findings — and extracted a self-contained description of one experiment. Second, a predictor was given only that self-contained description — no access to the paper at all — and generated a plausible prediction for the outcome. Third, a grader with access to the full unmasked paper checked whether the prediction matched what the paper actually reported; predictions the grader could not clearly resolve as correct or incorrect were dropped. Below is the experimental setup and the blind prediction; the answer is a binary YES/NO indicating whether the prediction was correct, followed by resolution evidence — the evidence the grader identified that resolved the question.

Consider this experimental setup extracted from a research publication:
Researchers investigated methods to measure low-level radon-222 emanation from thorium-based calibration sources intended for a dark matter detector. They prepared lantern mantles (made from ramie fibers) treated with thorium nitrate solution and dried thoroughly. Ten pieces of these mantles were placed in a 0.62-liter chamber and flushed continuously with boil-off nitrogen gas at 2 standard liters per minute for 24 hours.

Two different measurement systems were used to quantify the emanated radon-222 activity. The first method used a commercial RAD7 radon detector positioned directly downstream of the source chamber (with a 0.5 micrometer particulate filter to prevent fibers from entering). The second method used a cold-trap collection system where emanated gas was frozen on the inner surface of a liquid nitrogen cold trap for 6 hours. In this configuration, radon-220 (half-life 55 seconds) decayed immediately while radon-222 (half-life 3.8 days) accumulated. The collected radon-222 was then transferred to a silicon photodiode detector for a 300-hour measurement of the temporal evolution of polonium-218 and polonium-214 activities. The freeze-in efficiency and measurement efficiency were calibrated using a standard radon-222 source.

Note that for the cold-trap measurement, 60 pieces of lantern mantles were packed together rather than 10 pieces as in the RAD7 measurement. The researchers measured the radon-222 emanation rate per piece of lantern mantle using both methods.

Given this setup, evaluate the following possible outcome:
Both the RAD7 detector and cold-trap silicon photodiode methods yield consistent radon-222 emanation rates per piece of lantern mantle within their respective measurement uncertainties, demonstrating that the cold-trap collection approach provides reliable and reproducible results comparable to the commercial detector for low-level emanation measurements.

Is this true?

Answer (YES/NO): NO